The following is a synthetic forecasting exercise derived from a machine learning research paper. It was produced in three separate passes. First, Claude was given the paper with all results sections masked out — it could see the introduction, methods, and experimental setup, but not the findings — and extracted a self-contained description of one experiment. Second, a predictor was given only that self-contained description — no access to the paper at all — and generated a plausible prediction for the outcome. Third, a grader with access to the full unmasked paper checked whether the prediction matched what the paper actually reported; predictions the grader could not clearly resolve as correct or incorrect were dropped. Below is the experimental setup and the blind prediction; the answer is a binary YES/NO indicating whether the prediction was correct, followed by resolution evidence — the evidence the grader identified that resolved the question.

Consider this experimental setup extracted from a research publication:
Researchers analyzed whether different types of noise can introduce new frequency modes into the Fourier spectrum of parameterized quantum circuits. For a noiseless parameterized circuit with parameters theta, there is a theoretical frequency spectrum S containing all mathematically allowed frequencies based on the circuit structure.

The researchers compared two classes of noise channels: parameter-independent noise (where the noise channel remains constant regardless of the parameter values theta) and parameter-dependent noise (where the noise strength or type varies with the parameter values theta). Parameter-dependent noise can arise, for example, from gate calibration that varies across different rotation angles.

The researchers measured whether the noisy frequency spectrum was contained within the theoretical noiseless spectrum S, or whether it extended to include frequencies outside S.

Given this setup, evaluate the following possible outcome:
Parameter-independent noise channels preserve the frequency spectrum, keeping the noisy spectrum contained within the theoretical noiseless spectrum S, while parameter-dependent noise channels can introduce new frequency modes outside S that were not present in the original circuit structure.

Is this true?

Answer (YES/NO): YES